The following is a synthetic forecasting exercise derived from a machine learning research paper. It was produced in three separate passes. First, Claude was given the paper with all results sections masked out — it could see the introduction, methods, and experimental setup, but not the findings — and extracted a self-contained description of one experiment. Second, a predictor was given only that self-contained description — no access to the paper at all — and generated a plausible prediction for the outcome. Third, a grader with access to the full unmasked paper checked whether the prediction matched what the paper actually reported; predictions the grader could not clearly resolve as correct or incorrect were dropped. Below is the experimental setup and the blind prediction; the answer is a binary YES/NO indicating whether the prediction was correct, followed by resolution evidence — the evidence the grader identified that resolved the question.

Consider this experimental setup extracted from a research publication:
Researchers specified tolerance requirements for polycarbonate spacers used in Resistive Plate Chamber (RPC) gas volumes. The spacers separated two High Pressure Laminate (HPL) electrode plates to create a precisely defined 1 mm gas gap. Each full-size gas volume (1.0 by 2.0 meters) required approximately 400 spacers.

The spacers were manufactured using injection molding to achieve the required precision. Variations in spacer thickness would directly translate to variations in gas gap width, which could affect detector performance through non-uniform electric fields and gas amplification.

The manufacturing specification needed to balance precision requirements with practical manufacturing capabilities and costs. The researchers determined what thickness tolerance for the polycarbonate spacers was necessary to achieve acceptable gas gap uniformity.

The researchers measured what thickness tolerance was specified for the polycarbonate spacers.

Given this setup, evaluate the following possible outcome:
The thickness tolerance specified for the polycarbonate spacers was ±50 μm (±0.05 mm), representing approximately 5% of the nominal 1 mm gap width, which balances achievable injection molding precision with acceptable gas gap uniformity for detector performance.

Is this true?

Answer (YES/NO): NO